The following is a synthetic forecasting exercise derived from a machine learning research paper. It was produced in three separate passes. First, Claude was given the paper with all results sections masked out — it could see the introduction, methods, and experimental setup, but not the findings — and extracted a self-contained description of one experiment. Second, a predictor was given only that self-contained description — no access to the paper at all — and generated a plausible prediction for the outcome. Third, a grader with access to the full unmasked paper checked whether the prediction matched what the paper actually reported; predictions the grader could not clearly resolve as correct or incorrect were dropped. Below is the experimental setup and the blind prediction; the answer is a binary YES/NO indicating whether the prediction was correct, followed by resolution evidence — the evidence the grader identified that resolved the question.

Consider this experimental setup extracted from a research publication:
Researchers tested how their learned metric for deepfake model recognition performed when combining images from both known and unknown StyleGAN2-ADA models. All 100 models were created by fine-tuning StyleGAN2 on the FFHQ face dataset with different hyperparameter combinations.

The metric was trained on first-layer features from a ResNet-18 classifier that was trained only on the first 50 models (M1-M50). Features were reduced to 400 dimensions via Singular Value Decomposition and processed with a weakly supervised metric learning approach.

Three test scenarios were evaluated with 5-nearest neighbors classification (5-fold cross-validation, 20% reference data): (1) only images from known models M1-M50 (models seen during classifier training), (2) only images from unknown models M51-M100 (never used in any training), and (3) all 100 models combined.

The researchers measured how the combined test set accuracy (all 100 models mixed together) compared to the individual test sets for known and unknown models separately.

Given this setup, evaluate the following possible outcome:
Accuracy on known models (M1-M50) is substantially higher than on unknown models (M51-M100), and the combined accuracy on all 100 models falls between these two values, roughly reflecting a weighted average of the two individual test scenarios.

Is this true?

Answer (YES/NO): NO